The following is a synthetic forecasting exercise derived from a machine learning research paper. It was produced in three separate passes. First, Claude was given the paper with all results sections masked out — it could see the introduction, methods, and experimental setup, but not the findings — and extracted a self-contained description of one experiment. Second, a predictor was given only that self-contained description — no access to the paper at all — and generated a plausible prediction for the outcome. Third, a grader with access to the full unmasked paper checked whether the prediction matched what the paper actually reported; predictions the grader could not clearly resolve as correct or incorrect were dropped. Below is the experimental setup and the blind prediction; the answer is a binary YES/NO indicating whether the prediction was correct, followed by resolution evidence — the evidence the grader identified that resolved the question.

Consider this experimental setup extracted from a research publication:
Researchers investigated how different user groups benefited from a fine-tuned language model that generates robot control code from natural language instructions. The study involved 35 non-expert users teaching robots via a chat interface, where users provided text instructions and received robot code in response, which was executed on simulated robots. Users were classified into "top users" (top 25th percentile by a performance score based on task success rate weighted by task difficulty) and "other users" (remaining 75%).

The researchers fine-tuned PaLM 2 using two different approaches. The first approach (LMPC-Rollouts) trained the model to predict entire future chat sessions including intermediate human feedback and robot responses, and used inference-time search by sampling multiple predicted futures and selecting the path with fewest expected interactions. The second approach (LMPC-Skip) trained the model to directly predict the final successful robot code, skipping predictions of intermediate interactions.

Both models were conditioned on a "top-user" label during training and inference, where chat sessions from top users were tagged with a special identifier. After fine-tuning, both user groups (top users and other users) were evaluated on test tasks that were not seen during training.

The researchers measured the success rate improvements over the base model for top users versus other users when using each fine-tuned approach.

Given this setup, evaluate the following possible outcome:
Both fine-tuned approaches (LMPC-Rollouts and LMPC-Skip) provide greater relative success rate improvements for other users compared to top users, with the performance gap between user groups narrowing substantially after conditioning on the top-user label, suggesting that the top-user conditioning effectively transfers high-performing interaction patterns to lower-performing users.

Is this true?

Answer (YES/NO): NO